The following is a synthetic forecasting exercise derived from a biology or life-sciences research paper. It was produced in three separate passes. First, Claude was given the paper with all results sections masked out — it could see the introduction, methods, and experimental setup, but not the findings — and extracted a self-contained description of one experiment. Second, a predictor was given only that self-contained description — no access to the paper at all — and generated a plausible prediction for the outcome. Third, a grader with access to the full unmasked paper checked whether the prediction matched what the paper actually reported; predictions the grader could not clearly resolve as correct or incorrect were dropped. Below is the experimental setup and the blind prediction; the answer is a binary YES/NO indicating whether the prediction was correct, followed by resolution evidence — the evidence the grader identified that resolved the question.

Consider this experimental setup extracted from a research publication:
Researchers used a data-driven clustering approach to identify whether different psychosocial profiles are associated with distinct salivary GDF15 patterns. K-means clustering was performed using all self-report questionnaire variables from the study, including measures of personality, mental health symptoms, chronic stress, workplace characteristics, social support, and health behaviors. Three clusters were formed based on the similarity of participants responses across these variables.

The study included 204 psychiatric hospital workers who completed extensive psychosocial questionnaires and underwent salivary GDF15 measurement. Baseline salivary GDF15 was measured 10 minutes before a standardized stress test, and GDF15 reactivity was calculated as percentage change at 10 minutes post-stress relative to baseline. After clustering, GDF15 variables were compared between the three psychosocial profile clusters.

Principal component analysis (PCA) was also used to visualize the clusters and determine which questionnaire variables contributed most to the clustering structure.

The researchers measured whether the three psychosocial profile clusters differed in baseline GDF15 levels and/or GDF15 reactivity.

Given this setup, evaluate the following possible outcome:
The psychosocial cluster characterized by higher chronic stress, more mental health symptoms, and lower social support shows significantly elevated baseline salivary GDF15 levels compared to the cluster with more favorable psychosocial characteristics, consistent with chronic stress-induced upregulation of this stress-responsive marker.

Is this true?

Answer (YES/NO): NO